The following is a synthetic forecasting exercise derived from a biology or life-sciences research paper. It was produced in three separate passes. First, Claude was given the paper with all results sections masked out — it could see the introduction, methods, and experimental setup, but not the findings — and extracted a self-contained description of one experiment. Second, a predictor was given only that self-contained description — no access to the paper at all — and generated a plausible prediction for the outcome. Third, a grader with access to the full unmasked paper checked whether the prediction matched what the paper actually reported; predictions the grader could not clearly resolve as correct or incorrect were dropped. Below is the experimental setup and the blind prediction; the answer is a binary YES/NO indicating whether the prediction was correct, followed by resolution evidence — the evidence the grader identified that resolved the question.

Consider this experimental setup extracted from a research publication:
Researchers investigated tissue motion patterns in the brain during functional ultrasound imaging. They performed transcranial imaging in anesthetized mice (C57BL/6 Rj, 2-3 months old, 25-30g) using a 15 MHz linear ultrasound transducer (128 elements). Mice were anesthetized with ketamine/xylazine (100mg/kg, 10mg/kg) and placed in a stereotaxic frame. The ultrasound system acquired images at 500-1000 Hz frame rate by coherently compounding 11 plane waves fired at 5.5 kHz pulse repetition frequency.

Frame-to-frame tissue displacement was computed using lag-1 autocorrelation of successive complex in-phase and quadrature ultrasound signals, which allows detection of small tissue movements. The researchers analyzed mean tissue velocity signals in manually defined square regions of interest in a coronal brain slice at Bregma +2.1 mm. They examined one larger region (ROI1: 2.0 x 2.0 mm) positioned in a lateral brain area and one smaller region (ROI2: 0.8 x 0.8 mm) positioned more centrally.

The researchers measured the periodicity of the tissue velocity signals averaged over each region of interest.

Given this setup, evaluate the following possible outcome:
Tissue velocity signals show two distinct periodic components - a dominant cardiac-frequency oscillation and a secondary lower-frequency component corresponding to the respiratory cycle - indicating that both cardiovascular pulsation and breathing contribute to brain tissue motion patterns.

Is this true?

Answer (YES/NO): NO